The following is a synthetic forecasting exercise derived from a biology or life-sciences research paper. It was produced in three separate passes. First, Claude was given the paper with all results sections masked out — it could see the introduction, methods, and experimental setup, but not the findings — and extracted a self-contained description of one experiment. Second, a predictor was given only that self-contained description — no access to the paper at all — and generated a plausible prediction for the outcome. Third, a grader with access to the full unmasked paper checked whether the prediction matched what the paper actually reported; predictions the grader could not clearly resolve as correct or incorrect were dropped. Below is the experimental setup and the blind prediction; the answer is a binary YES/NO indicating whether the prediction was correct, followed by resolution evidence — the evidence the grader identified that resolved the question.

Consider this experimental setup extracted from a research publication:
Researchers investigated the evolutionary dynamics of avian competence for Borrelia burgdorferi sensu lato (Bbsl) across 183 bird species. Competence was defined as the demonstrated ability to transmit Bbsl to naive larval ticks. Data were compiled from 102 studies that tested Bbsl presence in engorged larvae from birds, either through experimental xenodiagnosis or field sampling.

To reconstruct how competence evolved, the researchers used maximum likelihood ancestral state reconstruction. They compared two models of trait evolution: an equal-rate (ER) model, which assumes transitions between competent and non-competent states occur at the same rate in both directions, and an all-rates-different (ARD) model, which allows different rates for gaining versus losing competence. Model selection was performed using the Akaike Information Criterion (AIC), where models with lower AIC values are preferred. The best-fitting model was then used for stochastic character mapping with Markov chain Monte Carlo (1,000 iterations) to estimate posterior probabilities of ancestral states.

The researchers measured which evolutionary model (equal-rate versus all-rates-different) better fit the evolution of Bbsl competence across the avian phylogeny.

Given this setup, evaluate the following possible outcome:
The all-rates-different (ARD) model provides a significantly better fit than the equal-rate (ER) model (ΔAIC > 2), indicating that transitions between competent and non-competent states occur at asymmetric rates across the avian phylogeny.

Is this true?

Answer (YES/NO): NO